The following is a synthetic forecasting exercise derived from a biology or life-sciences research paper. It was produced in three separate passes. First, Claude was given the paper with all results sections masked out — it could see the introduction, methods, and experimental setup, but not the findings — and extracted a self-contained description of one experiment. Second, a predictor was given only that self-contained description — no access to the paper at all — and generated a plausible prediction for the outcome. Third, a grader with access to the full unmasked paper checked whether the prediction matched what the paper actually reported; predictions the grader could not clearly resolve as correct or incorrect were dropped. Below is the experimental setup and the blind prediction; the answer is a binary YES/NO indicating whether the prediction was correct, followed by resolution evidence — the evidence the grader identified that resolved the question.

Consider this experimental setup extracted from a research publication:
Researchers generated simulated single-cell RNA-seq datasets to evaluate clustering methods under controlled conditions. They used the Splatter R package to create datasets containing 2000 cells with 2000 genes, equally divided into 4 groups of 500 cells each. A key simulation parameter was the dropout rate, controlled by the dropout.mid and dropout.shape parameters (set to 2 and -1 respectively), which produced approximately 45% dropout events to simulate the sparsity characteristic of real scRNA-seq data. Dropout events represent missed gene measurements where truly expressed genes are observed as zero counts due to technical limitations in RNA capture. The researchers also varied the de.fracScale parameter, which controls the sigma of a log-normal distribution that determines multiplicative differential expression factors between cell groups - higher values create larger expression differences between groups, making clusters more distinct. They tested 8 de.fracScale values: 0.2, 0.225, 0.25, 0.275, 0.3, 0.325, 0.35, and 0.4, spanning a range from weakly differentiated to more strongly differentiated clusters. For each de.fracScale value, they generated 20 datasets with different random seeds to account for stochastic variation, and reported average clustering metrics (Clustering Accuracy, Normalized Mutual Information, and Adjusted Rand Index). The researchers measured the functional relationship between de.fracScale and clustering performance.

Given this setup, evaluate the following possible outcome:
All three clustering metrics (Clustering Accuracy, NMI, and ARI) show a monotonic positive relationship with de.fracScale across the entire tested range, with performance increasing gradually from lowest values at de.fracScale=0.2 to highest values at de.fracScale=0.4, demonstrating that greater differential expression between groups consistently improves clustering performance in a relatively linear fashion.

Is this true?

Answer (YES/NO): NO